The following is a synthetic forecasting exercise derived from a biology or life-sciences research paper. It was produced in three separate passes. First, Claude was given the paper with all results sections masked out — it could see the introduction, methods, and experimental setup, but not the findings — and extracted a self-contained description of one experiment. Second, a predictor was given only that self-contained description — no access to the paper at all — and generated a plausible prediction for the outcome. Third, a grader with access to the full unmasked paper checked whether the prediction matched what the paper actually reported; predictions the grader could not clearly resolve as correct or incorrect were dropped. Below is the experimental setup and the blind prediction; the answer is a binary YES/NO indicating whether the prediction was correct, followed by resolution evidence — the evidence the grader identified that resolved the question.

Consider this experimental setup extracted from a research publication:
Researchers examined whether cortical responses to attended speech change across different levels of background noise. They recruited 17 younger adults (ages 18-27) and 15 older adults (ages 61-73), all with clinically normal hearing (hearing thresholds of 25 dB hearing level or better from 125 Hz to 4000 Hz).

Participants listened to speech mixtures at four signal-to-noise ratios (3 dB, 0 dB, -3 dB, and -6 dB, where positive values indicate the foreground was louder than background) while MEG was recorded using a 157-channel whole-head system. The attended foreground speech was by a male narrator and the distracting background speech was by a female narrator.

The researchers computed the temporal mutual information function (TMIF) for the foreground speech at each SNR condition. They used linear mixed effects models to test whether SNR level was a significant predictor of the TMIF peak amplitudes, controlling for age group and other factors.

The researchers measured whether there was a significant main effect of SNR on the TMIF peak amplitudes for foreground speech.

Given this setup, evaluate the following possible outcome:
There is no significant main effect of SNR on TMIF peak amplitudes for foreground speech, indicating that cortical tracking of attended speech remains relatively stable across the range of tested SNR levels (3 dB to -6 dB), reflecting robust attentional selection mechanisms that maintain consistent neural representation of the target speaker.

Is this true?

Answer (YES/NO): YES